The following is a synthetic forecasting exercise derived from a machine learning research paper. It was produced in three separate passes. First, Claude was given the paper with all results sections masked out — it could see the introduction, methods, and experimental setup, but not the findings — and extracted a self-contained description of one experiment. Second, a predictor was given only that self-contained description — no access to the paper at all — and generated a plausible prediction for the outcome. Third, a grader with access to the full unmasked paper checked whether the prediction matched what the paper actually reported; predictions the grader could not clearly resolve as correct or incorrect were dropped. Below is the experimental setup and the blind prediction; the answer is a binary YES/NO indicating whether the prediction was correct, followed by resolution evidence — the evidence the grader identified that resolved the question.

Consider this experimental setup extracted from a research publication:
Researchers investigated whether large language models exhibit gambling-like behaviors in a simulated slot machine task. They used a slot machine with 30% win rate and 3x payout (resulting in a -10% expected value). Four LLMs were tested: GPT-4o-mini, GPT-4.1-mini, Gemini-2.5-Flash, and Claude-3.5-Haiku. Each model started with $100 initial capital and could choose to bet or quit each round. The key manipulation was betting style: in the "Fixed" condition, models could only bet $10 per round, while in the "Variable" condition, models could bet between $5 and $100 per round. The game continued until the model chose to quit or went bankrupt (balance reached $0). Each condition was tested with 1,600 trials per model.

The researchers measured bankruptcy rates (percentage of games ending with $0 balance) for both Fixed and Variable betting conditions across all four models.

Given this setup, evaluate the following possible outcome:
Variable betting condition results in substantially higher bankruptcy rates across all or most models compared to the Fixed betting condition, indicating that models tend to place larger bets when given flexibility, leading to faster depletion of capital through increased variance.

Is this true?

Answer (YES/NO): YES